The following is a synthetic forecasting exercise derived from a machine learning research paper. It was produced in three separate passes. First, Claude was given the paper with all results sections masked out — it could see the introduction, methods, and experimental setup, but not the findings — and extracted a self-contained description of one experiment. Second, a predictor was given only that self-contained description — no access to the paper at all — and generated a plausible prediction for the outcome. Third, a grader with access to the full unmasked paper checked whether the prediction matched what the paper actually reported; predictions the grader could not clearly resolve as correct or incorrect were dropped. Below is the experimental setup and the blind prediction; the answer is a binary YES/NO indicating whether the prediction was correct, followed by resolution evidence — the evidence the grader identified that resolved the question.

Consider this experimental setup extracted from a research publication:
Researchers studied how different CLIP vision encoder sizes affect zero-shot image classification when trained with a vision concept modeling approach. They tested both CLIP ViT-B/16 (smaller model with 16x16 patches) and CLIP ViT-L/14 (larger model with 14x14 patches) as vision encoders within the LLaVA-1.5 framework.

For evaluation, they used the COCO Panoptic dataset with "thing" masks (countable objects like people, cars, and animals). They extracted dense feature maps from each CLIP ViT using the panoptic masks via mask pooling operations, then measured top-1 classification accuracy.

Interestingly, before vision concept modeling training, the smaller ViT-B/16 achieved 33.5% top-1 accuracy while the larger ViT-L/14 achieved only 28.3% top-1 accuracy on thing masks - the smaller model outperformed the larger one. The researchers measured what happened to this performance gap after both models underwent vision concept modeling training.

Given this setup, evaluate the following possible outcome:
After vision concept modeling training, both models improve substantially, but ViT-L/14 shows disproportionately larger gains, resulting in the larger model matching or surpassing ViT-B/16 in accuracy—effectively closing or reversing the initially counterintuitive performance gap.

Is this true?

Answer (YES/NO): YES